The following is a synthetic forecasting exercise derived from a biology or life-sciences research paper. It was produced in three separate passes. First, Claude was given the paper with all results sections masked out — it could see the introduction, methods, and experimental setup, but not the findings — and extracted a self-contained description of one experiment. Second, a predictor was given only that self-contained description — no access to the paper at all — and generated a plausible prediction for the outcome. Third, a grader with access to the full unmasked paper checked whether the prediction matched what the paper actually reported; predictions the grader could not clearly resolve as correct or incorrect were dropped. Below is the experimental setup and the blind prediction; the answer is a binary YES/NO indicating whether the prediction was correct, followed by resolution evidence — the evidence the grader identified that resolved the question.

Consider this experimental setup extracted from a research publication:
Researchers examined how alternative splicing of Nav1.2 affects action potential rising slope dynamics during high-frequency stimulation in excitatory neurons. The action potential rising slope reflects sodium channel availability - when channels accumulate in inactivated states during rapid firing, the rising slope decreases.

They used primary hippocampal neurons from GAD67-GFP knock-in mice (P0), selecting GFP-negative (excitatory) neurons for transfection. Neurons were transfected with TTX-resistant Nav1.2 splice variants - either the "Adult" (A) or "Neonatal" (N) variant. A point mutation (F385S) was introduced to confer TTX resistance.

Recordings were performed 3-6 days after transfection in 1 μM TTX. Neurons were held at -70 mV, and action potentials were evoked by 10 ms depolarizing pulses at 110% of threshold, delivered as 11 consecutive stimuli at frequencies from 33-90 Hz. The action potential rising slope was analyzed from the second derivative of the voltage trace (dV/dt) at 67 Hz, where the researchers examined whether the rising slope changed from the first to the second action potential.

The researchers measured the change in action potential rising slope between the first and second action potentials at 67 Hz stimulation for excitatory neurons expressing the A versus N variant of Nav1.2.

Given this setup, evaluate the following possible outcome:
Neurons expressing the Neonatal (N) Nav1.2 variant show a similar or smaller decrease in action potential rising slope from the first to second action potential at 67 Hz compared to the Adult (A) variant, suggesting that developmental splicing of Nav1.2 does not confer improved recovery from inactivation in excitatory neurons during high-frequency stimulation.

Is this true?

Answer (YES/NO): NO